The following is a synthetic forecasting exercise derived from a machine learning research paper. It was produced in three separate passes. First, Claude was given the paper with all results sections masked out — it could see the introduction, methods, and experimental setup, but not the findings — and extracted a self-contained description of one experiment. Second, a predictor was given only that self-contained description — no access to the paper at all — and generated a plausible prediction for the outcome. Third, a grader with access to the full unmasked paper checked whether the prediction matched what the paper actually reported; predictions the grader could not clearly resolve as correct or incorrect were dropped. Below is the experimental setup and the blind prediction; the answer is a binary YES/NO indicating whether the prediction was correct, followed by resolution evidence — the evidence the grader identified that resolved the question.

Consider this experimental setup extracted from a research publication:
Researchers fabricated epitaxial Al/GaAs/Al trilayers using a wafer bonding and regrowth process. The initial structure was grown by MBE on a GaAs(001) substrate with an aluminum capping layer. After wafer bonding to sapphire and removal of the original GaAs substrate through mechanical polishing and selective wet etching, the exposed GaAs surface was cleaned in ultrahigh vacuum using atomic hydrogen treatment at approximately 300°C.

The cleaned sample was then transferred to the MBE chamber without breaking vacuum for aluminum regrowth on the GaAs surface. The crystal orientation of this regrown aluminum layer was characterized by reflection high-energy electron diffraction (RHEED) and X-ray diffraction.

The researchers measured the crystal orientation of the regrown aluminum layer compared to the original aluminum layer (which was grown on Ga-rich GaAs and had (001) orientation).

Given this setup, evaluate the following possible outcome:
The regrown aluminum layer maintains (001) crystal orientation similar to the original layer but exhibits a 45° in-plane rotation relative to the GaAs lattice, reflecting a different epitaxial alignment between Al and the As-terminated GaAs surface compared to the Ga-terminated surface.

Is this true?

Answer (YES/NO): NO